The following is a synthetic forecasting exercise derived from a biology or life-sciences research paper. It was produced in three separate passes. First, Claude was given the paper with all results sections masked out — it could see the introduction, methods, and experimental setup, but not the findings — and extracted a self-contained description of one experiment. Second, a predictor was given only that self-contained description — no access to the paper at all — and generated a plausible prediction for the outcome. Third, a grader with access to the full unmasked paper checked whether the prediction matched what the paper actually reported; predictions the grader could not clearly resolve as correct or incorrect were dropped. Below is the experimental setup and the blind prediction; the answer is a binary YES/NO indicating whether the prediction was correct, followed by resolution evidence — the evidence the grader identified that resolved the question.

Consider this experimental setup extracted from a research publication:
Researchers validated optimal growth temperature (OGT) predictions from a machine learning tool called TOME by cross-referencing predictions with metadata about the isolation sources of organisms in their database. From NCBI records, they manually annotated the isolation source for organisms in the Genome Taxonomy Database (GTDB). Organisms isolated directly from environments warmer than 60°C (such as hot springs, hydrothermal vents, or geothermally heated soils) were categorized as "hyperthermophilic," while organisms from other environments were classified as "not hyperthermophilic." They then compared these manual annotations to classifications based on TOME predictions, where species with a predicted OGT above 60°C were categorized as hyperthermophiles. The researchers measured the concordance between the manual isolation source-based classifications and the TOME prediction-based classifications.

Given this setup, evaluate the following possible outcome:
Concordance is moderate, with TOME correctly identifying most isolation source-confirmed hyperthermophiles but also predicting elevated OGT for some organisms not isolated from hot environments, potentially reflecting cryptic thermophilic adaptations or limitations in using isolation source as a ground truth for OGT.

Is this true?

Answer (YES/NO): NO